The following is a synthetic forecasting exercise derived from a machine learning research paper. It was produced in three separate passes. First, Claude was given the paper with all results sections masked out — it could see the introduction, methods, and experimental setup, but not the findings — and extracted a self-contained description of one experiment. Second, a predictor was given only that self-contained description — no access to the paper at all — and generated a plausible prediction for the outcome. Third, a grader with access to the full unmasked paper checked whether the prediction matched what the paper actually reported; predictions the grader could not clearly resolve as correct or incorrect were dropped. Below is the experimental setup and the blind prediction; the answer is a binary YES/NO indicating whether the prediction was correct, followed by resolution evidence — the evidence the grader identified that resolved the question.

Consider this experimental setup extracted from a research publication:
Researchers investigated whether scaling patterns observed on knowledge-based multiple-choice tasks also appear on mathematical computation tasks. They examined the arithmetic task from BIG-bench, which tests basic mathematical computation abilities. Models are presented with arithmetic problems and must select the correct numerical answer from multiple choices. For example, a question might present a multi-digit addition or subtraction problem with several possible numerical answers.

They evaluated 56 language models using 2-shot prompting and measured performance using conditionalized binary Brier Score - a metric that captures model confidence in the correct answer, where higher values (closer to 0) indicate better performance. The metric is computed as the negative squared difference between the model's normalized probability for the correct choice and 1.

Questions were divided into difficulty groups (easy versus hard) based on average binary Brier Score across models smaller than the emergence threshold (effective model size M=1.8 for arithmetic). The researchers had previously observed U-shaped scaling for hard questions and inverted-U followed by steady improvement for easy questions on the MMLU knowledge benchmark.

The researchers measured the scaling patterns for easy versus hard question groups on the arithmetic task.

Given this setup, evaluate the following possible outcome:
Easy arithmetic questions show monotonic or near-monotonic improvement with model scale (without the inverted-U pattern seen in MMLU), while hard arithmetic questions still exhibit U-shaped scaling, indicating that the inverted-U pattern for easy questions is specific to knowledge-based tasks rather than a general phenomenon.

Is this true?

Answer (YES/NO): NO